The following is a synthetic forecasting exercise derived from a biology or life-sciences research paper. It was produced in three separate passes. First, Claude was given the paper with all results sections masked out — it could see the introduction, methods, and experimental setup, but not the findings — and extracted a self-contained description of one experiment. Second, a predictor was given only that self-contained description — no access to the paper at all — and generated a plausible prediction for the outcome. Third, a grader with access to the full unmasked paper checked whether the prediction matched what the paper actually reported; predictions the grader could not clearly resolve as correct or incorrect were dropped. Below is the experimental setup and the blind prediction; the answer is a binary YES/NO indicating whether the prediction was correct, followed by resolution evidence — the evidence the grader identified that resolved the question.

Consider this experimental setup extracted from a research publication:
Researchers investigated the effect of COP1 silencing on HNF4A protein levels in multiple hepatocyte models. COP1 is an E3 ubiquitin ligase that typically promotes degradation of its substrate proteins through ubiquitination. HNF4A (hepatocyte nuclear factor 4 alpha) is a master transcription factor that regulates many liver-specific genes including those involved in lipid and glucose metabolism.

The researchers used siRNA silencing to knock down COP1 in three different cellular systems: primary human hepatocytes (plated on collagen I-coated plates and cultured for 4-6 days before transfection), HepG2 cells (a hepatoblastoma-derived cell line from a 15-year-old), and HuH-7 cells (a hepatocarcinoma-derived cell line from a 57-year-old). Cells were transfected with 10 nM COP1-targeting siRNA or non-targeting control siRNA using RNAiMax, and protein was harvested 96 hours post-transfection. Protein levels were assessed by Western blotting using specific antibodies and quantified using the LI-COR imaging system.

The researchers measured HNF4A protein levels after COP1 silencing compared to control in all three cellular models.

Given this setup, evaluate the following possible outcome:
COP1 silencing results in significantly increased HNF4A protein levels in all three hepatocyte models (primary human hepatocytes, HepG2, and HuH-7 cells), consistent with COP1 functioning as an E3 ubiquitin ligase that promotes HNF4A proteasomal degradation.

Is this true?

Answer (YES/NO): NO